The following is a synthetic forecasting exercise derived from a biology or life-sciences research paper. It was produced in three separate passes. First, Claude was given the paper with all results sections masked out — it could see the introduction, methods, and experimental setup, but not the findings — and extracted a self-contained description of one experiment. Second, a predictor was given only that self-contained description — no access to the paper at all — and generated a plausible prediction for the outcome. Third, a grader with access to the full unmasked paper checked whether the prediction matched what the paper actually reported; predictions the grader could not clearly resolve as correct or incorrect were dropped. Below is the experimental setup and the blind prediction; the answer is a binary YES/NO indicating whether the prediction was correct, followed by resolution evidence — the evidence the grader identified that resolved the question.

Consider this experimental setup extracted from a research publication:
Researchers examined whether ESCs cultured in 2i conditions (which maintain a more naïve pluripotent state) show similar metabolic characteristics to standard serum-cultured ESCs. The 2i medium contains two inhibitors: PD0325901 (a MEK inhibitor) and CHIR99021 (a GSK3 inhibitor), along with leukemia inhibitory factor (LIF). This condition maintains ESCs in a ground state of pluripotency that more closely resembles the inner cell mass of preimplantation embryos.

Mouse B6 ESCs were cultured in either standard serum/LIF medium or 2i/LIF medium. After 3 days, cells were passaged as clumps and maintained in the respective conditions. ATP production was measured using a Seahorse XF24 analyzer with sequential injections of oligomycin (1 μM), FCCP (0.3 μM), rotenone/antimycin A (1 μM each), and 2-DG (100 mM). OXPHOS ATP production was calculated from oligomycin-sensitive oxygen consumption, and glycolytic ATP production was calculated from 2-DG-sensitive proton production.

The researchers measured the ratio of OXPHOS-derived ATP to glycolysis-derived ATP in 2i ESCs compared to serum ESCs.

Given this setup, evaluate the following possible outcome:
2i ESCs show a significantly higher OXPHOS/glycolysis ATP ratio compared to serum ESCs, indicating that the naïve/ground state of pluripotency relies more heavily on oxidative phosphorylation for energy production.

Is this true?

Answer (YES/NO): YES